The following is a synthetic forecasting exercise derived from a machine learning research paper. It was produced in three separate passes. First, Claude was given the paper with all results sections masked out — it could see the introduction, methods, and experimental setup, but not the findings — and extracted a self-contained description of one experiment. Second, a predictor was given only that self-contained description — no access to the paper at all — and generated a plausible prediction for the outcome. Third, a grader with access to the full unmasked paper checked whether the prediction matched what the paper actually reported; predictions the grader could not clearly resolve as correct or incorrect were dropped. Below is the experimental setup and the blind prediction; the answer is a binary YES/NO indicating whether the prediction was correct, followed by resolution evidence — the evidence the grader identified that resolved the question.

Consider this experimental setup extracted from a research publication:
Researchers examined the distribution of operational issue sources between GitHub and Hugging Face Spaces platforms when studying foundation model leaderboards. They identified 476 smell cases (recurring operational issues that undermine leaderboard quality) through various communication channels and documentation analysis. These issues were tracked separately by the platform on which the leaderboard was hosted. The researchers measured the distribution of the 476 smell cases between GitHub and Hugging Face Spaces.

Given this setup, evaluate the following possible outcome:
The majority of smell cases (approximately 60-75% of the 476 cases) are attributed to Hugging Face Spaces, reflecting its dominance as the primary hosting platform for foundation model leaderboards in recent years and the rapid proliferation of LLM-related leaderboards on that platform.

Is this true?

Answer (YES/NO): NO